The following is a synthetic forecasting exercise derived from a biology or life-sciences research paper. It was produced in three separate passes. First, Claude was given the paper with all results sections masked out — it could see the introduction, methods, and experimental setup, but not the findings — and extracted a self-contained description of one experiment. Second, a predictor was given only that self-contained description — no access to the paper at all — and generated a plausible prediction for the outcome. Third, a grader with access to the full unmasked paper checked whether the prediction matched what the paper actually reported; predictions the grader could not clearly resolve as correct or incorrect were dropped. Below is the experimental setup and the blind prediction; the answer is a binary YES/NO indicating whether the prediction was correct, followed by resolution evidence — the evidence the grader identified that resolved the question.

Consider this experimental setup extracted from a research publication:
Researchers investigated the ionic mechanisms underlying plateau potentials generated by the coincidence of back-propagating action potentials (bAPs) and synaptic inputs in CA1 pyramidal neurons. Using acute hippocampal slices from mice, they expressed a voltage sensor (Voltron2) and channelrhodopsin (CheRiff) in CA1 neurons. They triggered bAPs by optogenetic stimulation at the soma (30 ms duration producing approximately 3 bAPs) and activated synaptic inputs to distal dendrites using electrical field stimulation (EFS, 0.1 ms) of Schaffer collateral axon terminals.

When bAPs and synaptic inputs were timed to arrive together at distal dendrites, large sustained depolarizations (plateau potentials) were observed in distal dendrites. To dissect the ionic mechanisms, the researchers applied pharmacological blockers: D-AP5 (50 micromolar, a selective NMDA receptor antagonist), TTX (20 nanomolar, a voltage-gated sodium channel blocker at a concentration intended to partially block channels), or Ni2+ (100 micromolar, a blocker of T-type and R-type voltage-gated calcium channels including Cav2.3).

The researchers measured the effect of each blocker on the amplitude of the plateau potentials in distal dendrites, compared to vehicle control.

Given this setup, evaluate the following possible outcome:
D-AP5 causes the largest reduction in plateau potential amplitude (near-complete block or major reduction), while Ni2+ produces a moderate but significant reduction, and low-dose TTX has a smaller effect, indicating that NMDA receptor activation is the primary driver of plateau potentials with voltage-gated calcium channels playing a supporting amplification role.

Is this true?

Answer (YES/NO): NO